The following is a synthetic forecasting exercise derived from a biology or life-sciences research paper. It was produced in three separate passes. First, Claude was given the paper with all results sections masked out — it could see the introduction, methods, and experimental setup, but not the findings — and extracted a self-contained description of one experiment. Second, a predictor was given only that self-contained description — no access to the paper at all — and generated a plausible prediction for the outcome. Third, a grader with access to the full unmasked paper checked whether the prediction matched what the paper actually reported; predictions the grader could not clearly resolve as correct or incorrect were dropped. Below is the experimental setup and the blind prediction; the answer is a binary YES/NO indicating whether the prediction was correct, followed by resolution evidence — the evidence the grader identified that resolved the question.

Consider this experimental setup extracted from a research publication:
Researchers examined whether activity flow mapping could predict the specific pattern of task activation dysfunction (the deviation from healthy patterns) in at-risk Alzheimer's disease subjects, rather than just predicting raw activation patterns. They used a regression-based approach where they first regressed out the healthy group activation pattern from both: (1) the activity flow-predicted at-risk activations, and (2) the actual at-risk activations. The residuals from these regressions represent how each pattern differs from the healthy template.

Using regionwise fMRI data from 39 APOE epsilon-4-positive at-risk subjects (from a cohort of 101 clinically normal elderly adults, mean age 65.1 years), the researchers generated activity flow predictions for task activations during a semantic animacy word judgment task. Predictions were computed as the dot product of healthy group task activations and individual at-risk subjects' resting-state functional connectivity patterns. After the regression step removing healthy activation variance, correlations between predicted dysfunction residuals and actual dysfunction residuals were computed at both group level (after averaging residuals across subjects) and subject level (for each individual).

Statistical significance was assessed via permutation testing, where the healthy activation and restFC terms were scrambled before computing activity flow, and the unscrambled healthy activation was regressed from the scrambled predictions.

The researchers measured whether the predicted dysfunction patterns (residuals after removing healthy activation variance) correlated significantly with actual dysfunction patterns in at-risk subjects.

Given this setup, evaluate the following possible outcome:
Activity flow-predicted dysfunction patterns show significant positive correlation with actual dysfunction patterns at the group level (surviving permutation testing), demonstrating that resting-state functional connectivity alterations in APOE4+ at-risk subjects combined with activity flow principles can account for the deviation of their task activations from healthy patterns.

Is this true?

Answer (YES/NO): YES